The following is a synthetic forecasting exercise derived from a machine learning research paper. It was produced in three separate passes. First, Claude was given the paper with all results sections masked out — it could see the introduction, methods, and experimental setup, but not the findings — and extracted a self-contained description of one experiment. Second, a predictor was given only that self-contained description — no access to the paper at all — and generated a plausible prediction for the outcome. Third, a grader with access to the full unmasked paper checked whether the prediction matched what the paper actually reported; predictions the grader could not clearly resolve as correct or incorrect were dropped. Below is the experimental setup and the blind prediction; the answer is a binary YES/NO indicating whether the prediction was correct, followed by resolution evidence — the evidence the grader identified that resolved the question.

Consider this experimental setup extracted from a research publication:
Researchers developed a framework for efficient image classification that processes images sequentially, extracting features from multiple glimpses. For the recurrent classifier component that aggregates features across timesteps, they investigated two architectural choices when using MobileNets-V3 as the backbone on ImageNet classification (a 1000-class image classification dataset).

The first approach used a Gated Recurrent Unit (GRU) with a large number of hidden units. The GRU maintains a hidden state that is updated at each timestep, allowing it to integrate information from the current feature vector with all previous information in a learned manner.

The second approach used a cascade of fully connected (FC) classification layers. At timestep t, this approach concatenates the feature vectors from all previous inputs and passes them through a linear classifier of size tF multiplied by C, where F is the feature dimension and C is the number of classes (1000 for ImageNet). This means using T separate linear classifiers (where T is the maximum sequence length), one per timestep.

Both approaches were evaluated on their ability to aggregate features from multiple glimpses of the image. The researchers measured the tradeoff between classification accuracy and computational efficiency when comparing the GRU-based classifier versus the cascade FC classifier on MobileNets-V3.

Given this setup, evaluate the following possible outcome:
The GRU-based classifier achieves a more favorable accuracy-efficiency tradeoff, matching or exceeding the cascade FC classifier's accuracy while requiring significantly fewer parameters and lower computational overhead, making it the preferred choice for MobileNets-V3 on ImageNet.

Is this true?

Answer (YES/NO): NO